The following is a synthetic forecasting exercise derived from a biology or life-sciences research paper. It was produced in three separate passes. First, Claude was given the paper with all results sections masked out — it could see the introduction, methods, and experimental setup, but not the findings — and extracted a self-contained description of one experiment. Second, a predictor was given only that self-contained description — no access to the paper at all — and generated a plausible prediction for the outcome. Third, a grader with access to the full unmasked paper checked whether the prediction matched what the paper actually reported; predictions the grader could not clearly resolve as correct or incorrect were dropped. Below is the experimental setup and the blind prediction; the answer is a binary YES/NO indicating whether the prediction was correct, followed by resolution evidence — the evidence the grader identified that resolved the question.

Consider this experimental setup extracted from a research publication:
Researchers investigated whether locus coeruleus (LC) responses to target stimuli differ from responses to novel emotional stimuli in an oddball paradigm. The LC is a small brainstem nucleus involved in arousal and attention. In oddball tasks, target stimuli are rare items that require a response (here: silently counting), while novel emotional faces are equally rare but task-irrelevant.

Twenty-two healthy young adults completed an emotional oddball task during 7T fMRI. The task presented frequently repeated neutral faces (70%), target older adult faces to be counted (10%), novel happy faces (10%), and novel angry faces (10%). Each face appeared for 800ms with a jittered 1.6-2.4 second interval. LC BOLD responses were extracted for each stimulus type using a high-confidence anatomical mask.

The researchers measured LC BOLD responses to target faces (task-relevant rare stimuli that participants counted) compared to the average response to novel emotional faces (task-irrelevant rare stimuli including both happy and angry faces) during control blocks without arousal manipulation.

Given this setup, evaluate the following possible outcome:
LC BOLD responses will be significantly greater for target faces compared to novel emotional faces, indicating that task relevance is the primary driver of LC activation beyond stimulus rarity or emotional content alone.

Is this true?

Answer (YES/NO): NO